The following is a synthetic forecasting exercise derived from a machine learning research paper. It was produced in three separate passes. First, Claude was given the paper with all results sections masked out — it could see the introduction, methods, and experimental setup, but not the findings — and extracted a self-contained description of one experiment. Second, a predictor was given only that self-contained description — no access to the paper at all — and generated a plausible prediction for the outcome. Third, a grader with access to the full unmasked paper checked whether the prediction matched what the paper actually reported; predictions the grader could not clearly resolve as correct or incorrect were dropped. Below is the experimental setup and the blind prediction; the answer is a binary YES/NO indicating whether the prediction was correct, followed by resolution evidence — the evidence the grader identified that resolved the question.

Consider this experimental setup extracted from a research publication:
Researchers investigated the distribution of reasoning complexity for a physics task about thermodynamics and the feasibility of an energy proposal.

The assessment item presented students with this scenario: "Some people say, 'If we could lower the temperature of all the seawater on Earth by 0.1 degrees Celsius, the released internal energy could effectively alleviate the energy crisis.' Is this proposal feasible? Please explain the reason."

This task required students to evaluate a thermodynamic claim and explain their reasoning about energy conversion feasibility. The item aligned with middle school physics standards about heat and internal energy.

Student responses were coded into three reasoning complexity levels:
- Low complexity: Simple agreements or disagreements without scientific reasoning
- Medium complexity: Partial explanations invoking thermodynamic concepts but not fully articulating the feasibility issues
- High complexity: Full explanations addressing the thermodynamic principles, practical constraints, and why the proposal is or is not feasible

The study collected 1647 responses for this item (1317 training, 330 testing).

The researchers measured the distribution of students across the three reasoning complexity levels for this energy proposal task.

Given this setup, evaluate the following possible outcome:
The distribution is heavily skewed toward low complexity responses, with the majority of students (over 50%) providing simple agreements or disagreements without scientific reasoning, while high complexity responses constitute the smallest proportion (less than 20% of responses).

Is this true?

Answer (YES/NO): NO